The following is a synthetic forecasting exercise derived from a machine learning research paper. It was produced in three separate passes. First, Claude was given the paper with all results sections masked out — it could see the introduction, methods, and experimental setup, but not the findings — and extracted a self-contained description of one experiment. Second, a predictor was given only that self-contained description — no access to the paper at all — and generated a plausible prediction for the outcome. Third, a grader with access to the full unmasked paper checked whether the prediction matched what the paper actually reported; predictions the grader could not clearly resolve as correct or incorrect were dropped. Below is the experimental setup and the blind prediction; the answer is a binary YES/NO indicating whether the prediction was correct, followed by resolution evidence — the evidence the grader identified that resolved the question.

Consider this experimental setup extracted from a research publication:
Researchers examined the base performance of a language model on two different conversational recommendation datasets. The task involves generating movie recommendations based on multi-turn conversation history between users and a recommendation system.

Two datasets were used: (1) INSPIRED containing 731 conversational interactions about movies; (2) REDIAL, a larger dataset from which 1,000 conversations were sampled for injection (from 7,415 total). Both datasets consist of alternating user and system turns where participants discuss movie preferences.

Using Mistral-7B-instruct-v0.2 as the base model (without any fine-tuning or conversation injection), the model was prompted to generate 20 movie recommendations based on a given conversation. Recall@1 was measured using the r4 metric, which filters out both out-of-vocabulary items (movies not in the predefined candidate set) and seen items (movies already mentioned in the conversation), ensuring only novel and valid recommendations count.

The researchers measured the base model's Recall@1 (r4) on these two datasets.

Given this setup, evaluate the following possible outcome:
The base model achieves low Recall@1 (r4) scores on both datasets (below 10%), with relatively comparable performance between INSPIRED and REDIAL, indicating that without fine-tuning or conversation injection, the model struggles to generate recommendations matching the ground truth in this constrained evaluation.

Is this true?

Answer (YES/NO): YES